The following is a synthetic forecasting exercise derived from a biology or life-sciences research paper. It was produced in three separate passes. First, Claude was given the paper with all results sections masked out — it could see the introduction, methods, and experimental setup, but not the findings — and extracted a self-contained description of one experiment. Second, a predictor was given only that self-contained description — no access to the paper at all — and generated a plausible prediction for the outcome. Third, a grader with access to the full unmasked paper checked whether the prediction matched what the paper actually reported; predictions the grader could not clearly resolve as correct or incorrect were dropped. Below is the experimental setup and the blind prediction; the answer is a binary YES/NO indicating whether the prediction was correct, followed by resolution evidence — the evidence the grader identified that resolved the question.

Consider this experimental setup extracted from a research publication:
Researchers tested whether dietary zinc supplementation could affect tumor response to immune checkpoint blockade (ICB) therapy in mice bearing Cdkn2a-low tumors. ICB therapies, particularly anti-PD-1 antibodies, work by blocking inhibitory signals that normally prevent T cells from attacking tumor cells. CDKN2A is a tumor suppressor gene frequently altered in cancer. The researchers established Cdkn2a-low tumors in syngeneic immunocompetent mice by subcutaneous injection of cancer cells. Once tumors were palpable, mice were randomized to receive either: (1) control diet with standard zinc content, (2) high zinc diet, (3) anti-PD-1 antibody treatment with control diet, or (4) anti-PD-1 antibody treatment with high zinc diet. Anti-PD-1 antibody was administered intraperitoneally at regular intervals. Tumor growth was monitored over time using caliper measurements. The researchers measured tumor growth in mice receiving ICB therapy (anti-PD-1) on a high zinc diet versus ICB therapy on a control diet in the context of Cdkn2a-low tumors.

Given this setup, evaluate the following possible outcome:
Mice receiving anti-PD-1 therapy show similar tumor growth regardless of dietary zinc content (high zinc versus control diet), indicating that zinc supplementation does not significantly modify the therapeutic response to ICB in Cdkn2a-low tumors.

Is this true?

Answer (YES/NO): NO